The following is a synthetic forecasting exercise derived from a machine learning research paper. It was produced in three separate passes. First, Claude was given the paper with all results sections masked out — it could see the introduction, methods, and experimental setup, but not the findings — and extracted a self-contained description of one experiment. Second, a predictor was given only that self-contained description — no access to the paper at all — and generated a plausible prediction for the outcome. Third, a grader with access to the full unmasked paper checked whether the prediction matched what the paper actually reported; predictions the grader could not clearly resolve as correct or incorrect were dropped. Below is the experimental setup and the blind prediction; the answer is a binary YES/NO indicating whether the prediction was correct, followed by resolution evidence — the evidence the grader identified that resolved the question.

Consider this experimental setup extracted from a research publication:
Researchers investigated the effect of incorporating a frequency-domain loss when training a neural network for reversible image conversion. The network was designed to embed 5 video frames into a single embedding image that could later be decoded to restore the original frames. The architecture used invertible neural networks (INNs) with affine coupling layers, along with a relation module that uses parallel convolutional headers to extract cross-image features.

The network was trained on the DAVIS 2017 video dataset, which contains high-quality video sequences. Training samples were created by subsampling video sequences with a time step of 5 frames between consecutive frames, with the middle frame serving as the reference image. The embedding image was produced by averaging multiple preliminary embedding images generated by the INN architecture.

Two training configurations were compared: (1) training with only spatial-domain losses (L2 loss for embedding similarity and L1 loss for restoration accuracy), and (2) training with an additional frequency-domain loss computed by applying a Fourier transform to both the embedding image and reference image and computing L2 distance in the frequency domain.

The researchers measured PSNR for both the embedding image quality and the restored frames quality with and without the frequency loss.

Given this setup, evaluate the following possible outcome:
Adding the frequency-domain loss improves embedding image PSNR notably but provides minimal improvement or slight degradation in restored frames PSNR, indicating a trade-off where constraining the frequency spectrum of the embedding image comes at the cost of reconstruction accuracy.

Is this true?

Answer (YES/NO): YES